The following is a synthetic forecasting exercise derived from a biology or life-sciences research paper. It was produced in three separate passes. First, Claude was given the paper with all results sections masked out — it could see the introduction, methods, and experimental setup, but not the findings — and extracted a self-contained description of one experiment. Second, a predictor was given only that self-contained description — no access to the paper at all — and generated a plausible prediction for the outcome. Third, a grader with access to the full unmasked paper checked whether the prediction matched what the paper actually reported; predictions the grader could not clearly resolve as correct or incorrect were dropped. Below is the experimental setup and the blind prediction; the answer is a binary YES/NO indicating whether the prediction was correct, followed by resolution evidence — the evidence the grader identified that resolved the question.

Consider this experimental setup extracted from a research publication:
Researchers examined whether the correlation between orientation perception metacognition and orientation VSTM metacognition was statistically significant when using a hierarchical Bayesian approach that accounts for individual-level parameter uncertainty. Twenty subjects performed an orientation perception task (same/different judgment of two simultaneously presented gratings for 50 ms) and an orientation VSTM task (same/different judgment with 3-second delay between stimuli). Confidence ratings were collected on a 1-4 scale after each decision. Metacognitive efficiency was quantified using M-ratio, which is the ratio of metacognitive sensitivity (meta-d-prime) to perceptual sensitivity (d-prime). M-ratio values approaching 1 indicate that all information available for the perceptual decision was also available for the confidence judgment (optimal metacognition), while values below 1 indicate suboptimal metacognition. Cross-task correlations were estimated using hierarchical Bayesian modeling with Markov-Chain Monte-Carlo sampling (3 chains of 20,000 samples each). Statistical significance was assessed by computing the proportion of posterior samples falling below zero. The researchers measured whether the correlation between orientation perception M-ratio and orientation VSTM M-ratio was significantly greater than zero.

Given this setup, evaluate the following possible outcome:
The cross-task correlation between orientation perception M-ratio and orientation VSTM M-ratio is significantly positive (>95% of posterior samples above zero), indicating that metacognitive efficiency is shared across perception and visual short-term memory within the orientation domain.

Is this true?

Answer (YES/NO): YES